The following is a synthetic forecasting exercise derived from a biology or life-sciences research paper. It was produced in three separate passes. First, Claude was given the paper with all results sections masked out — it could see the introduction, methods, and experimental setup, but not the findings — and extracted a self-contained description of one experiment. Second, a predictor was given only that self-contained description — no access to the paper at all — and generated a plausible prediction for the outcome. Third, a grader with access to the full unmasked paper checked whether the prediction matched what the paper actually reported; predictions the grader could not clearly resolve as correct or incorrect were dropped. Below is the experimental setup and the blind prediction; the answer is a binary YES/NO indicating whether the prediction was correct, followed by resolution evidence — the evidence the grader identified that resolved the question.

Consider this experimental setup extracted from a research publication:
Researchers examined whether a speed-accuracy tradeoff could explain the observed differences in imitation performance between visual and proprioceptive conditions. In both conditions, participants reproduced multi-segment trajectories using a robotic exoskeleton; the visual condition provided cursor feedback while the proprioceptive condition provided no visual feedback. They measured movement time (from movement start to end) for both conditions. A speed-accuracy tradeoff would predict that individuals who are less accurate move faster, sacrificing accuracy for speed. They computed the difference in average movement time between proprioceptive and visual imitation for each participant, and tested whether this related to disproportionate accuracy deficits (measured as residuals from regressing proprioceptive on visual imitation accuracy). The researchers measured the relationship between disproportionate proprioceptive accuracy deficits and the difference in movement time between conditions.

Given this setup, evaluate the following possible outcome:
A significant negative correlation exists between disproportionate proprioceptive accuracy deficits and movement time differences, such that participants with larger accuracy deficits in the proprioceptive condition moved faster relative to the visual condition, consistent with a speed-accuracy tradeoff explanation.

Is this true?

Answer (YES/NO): NO